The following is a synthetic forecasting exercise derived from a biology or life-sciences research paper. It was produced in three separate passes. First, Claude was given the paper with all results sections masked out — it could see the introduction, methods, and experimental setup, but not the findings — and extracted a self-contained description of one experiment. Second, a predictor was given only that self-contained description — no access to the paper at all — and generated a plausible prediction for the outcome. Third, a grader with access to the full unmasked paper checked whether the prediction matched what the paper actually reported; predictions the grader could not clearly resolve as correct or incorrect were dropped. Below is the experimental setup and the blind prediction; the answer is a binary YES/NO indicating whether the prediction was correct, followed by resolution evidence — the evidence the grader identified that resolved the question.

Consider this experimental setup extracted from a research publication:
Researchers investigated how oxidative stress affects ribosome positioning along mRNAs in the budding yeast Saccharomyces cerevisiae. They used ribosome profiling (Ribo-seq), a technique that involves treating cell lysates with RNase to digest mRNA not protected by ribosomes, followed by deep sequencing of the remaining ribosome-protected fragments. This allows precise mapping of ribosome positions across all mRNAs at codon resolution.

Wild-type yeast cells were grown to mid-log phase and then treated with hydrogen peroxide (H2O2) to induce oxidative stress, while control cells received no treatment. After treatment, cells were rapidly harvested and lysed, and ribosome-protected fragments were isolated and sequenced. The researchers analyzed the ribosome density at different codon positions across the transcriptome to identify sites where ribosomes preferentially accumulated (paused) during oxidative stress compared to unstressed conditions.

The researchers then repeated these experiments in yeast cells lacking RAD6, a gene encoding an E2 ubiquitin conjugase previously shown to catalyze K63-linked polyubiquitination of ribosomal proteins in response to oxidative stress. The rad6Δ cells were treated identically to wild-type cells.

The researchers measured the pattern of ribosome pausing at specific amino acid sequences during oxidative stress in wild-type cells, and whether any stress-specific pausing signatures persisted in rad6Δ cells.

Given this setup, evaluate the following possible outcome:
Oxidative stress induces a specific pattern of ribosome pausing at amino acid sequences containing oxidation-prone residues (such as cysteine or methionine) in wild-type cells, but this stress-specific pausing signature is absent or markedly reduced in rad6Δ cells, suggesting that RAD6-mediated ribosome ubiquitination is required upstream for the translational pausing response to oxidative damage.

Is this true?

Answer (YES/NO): NO